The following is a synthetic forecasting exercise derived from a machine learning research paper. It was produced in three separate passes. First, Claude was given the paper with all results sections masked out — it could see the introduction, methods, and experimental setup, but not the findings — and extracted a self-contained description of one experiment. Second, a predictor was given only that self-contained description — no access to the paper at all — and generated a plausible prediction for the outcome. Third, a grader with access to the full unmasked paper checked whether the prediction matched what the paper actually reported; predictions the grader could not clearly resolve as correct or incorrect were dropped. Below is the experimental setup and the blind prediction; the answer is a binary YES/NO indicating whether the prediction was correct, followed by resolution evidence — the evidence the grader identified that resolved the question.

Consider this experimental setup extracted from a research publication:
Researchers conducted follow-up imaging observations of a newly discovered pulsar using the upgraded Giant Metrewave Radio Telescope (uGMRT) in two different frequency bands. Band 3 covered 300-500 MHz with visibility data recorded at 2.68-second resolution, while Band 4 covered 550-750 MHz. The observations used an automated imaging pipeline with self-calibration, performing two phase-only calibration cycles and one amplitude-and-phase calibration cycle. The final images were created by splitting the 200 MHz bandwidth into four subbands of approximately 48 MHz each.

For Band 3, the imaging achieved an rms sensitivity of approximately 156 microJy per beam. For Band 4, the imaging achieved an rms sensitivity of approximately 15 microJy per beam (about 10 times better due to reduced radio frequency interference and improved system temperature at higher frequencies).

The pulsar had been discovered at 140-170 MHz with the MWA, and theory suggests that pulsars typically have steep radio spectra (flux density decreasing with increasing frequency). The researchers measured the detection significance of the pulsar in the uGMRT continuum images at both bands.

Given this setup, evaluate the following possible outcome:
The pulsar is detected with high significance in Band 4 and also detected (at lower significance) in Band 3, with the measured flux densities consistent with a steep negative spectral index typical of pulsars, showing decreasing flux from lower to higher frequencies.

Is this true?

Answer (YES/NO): YES